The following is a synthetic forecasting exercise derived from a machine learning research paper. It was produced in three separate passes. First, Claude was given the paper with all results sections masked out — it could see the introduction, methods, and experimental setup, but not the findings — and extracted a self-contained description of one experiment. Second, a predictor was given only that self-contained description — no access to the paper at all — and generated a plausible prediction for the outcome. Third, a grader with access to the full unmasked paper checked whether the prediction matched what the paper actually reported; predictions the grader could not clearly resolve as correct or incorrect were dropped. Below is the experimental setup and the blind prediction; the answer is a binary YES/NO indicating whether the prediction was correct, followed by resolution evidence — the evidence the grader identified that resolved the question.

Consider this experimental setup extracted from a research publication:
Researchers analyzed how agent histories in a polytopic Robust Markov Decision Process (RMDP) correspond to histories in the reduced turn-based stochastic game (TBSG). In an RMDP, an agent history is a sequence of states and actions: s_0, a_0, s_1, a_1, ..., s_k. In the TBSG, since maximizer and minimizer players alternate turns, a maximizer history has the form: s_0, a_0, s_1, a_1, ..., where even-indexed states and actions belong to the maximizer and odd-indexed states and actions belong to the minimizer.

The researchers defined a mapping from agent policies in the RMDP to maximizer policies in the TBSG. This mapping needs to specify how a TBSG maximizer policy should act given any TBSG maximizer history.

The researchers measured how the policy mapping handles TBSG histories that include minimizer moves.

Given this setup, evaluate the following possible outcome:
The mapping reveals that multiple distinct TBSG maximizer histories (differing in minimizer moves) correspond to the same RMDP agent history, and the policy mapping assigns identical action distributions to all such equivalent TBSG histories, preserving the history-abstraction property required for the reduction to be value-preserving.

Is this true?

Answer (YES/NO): YES